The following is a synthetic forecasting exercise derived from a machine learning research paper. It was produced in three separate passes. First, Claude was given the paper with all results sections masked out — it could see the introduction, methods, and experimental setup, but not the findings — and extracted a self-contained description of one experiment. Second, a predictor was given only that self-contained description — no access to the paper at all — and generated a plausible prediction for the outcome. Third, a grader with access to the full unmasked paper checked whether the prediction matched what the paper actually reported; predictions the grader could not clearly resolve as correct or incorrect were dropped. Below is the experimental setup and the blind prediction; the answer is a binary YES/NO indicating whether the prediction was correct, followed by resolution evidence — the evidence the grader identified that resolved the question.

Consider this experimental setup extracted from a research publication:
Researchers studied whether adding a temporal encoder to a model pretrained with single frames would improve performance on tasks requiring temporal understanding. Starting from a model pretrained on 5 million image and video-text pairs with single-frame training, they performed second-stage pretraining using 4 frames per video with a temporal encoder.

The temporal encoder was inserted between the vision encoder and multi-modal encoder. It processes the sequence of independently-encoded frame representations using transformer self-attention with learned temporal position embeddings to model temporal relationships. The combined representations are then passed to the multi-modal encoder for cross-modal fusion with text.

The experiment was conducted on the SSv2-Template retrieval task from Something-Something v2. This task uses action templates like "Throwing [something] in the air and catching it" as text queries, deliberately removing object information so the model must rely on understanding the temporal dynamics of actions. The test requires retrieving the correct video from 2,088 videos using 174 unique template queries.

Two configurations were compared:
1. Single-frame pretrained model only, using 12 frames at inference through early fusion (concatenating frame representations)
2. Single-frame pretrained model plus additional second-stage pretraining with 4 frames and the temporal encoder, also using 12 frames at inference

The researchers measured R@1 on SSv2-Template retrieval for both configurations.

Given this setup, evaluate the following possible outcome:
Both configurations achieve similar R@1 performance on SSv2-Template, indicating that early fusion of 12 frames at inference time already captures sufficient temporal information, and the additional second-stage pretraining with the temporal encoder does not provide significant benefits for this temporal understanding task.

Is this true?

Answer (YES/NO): NO